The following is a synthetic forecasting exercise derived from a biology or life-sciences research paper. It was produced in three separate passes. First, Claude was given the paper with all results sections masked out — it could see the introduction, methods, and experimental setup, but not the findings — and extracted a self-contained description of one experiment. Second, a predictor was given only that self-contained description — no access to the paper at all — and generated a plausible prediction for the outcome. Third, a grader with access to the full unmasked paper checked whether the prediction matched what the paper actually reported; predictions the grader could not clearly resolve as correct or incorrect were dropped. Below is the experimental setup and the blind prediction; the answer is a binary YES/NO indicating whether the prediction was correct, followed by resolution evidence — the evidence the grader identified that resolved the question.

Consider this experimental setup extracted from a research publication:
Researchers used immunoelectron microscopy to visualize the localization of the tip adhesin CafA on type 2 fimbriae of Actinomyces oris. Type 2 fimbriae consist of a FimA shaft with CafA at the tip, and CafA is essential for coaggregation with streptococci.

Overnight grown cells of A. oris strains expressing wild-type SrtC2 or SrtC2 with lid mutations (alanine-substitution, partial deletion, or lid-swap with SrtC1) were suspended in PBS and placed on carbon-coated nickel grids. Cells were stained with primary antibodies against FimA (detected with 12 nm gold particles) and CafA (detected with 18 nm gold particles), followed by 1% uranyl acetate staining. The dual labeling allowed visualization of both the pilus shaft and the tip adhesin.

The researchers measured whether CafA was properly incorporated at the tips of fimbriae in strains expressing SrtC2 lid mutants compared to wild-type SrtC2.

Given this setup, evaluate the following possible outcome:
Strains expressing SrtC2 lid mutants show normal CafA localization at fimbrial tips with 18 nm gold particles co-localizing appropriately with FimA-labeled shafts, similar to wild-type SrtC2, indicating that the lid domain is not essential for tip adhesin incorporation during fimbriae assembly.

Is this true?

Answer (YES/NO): NO